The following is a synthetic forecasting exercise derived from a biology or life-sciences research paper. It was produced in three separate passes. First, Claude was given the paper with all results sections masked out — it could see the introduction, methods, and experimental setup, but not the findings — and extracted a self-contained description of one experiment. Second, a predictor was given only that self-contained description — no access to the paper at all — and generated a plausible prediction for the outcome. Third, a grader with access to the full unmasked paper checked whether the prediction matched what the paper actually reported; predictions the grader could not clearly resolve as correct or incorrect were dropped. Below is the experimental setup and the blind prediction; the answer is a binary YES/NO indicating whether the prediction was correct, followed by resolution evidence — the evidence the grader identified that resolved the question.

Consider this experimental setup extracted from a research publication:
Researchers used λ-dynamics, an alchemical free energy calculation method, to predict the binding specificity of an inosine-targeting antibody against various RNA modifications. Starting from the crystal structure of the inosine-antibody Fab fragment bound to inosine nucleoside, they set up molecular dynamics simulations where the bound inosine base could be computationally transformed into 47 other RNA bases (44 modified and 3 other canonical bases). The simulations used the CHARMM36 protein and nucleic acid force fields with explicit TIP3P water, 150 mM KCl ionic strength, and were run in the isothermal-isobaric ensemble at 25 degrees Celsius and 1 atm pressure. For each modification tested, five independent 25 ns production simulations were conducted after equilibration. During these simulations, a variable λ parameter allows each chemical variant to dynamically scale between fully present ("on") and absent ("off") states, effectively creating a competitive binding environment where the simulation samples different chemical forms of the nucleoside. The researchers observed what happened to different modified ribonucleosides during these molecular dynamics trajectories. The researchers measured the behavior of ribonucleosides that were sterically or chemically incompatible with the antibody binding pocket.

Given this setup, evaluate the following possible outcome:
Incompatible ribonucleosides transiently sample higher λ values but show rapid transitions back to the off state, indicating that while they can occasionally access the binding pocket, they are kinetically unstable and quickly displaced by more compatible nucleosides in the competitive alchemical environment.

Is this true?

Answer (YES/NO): NO